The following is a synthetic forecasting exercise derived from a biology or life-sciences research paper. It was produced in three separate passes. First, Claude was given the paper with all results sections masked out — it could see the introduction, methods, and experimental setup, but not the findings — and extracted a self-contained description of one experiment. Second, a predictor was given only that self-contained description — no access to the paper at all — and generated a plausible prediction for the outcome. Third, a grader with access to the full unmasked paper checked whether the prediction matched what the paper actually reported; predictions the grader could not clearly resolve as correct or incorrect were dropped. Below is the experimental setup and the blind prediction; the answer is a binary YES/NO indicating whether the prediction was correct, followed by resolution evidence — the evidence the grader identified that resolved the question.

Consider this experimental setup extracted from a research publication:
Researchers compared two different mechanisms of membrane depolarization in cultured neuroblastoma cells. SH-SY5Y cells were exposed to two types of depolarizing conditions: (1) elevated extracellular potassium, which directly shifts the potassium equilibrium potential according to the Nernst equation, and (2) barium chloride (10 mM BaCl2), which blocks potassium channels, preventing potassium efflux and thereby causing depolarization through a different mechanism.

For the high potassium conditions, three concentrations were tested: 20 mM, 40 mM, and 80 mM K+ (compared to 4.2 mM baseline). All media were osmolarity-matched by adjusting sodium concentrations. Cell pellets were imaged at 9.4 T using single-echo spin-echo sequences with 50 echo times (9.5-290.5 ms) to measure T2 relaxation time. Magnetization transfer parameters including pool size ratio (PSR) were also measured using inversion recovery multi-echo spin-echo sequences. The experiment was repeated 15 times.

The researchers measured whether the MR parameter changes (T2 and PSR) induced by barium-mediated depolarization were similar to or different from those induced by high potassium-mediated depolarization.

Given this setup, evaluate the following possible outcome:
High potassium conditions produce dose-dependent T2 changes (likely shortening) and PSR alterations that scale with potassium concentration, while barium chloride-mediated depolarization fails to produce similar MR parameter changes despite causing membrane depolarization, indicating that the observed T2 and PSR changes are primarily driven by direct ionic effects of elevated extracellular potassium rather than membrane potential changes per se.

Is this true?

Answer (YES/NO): NO